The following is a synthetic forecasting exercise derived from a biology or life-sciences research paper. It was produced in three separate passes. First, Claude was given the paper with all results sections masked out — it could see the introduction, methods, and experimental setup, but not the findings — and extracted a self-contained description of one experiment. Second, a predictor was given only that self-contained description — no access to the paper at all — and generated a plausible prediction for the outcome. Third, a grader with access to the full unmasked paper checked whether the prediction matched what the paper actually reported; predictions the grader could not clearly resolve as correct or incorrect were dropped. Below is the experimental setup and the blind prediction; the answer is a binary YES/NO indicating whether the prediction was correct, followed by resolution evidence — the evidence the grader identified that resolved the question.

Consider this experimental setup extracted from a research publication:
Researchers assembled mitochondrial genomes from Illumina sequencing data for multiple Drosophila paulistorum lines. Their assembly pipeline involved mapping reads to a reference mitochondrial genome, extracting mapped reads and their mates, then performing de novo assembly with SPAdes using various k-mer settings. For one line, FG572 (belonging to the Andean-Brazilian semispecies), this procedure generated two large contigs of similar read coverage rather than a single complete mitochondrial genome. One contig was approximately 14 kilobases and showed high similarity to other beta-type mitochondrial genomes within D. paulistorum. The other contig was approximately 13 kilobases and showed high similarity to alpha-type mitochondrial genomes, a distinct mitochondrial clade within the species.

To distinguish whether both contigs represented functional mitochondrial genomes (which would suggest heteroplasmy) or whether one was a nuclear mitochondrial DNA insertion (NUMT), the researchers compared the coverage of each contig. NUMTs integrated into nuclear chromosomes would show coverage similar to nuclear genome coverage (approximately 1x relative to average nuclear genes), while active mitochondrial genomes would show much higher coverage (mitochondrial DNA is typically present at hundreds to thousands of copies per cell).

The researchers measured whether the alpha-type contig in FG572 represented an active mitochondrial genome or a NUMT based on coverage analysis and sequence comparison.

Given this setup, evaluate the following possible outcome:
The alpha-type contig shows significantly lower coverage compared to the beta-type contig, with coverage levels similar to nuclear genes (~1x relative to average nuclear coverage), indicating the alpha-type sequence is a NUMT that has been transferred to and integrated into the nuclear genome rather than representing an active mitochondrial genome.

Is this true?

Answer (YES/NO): NO